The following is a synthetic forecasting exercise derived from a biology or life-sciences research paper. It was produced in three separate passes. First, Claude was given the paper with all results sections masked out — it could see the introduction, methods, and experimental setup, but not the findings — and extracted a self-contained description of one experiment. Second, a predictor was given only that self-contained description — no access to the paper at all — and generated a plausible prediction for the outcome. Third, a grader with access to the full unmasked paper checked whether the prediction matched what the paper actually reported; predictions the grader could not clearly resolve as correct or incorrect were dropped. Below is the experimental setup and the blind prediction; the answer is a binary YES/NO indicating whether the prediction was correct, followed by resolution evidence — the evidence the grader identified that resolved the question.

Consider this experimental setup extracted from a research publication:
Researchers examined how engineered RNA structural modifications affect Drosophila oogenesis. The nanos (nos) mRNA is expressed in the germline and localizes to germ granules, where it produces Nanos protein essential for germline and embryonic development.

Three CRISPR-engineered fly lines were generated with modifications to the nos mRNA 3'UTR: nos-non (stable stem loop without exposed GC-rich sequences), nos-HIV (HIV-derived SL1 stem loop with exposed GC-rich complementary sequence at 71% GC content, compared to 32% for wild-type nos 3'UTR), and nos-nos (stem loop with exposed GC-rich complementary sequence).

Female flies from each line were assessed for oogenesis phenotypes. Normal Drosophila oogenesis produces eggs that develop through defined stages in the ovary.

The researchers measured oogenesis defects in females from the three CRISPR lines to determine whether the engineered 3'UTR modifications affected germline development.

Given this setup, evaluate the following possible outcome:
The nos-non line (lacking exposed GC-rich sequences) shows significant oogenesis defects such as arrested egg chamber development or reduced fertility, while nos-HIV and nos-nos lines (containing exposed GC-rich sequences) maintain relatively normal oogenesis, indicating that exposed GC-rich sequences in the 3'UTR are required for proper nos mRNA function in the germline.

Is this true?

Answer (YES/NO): NO